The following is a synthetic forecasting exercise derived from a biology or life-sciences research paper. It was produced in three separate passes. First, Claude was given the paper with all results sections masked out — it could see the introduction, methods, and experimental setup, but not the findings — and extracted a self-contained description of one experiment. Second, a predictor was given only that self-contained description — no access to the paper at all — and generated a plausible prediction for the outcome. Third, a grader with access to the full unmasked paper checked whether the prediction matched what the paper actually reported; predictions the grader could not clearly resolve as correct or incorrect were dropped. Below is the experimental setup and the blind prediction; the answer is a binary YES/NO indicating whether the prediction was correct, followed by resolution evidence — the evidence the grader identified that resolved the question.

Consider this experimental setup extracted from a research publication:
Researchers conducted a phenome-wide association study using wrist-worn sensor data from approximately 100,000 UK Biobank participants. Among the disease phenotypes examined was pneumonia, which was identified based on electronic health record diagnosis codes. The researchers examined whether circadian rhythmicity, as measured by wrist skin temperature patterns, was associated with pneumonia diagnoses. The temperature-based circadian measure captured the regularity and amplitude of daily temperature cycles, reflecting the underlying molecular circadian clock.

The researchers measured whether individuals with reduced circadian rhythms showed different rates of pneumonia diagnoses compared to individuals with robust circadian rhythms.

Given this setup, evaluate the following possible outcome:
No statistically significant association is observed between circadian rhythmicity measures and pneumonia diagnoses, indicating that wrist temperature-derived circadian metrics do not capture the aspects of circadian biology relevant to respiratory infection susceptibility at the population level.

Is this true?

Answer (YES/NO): NO